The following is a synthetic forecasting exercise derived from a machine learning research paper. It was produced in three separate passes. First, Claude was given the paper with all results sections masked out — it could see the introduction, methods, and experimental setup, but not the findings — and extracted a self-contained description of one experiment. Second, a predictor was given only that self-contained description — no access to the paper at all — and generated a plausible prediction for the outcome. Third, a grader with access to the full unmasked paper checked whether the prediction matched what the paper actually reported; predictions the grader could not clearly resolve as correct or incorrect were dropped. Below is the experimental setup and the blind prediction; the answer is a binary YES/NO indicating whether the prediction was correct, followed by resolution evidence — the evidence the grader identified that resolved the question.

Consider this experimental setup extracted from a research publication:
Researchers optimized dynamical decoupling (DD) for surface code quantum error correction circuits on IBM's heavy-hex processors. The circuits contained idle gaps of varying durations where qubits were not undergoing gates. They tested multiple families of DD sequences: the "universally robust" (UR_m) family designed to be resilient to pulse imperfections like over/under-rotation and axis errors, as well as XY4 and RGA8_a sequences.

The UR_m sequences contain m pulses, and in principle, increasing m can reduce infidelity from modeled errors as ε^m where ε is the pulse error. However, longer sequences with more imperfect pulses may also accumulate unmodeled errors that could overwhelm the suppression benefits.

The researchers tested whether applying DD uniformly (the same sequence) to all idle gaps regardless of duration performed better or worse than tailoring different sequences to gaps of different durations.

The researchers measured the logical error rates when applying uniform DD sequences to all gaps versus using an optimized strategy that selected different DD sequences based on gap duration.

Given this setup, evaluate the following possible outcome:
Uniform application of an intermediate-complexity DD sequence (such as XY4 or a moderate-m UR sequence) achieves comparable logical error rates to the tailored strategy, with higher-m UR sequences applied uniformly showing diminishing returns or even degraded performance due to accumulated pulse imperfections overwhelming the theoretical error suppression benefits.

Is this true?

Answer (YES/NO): NO